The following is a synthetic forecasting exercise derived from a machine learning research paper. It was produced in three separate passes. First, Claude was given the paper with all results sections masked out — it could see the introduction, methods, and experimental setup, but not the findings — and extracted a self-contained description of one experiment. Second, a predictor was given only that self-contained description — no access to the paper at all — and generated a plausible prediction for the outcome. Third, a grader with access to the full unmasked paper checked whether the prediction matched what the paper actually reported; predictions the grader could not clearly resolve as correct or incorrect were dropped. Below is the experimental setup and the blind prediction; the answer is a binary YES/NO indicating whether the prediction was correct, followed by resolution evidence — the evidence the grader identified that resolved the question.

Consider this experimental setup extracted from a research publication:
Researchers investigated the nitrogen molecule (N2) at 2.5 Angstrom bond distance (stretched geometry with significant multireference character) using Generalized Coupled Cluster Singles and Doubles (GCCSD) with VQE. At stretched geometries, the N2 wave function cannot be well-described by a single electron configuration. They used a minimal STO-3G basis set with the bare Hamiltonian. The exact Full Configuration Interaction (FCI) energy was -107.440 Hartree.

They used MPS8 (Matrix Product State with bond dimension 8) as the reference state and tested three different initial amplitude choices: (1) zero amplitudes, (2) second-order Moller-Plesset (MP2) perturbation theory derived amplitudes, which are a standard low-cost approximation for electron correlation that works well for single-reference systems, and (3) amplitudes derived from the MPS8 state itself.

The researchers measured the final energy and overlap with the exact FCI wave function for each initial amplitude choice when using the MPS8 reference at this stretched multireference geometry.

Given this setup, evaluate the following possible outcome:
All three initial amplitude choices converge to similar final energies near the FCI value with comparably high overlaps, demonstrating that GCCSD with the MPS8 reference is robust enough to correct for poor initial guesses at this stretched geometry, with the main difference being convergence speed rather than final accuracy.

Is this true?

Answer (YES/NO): NO